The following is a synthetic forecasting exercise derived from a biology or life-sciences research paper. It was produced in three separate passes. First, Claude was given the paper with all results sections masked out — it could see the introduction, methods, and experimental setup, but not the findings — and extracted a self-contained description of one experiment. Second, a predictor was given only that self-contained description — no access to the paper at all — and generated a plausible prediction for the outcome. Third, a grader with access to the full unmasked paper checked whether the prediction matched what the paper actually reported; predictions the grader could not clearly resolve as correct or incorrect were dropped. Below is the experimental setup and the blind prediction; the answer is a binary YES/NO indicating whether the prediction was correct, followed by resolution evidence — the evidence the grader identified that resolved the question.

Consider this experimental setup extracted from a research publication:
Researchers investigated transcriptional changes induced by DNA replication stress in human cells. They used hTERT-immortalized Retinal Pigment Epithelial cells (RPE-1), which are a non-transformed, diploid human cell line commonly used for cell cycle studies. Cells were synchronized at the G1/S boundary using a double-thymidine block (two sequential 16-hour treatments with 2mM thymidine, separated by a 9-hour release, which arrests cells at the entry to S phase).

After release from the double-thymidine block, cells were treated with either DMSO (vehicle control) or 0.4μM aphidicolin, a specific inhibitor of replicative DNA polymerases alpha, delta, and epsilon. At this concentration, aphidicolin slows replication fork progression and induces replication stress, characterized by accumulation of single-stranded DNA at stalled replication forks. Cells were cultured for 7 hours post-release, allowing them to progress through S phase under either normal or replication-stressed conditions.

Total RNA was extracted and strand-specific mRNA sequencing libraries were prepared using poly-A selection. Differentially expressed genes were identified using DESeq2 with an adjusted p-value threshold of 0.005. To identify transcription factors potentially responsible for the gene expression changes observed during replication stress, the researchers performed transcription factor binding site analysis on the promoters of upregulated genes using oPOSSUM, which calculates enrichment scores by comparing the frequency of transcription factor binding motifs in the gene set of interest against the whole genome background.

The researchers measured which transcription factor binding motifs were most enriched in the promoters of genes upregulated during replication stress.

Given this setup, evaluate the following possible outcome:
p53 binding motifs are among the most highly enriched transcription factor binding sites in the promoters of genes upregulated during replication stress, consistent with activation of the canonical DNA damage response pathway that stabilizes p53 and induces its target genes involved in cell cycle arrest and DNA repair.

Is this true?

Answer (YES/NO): NO